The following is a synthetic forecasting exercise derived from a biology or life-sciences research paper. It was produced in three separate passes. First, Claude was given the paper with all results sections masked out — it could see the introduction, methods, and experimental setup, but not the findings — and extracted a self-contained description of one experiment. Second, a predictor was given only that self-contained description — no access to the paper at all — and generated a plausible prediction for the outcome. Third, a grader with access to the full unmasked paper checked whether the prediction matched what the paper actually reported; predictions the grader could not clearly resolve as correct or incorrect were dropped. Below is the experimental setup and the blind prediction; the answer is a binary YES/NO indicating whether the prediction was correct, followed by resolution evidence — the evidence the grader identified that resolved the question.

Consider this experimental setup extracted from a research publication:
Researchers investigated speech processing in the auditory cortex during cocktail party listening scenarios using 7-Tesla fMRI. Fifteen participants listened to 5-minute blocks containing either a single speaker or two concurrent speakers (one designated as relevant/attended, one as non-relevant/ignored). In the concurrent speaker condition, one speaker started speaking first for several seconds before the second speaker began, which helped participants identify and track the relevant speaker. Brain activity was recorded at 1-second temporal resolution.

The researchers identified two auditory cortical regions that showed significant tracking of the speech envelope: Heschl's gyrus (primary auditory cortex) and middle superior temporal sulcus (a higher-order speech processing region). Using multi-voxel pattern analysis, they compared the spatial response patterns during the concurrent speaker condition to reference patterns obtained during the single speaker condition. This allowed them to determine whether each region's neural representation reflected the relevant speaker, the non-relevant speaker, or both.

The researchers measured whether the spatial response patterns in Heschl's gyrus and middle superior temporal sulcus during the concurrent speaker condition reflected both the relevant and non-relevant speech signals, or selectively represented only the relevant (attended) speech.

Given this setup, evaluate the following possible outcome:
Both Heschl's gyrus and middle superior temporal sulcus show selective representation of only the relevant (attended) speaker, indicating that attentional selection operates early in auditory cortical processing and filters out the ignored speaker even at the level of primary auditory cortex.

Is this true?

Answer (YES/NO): NO